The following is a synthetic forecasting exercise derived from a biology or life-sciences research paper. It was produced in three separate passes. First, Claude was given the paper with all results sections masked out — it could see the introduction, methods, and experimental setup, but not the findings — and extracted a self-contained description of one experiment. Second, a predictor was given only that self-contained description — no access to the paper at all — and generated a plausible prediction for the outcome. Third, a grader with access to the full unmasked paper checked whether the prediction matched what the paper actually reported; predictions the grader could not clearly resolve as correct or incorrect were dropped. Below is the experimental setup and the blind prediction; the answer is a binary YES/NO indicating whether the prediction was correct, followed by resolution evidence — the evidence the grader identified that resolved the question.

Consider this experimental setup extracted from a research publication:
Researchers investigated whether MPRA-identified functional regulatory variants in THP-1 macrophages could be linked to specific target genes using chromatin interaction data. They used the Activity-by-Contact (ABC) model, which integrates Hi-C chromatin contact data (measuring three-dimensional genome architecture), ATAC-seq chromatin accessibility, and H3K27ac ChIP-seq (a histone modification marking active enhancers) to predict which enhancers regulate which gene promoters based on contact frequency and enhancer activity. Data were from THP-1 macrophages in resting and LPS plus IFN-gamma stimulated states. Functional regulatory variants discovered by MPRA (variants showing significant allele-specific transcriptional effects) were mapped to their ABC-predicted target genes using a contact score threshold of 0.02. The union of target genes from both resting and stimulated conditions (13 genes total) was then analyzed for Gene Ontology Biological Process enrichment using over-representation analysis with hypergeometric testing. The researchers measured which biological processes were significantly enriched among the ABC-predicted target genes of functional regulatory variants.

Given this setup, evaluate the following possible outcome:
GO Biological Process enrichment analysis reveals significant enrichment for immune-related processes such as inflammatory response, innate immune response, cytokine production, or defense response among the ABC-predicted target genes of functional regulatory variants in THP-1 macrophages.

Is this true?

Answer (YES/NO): NO